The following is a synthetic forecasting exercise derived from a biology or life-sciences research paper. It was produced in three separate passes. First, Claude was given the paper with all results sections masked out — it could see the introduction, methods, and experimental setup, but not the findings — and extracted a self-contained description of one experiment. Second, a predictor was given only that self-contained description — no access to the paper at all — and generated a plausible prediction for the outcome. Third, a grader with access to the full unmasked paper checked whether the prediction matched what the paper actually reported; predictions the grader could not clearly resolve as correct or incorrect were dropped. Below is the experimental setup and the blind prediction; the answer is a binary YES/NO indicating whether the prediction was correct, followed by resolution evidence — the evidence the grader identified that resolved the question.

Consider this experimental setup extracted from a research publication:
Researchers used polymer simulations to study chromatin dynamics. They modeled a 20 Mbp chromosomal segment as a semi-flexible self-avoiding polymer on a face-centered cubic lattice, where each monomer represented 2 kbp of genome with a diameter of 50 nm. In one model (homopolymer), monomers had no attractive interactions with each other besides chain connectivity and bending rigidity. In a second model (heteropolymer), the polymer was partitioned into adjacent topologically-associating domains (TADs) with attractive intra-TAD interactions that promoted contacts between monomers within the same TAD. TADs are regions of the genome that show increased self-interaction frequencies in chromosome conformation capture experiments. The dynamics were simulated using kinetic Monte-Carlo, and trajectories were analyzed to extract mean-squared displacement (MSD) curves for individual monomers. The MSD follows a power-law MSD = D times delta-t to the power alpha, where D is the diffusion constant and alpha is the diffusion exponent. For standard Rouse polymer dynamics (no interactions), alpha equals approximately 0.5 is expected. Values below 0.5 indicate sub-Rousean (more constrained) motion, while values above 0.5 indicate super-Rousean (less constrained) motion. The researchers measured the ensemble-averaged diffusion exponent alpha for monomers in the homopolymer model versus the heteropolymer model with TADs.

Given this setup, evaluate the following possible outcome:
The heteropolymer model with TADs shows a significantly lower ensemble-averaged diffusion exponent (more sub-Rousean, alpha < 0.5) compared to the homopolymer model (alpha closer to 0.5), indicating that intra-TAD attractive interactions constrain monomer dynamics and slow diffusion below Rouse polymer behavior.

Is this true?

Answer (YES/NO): NO